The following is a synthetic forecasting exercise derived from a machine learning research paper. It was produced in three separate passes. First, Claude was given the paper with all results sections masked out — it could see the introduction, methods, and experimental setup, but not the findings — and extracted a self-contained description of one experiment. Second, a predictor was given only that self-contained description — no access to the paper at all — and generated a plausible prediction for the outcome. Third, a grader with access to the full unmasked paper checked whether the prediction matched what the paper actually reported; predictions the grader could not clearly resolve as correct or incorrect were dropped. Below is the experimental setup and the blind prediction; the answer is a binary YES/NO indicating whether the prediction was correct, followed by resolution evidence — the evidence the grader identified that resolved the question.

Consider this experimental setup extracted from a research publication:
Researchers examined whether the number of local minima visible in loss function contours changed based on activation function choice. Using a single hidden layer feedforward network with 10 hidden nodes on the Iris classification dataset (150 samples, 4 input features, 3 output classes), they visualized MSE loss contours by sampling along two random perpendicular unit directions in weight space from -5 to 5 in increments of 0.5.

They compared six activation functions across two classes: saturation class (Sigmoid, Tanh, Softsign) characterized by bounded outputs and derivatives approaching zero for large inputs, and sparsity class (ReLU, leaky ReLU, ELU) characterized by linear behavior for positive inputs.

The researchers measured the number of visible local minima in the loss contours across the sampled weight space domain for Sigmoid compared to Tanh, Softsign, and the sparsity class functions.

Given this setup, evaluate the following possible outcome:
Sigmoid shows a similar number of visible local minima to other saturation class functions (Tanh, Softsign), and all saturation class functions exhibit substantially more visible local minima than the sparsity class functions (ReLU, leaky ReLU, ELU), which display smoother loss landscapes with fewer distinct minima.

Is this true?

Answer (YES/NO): NO